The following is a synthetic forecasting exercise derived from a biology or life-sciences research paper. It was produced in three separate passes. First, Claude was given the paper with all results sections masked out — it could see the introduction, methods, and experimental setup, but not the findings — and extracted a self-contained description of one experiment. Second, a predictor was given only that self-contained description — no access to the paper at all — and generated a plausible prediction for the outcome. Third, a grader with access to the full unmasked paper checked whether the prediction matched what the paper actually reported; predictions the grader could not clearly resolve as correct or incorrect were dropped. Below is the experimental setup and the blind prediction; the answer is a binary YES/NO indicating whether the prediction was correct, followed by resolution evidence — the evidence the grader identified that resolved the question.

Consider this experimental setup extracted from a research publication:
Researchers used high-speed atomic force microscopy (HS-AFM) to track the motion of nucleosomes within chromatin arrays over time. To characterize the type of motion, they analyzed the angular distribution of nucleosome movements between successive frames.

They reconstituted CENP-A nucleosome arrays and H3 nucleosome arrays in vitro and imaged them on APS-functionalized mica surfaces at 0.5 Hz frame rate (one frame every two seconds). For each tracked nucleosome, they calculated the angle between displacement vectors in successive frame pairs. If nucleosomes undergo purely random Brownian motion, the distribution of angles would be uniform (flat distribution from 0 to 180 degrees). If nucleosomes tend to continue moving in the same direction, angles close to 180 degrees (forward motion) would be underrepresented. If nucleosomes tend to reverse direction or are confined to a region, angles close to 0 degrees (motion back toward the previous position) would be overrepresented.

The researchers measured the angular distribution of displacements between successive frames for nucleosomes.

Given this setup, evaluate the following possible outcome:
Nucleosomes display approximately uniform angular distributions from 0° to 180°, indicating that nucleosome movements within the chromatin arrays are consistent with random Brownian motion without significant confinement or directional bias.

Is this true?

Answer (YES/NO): NO